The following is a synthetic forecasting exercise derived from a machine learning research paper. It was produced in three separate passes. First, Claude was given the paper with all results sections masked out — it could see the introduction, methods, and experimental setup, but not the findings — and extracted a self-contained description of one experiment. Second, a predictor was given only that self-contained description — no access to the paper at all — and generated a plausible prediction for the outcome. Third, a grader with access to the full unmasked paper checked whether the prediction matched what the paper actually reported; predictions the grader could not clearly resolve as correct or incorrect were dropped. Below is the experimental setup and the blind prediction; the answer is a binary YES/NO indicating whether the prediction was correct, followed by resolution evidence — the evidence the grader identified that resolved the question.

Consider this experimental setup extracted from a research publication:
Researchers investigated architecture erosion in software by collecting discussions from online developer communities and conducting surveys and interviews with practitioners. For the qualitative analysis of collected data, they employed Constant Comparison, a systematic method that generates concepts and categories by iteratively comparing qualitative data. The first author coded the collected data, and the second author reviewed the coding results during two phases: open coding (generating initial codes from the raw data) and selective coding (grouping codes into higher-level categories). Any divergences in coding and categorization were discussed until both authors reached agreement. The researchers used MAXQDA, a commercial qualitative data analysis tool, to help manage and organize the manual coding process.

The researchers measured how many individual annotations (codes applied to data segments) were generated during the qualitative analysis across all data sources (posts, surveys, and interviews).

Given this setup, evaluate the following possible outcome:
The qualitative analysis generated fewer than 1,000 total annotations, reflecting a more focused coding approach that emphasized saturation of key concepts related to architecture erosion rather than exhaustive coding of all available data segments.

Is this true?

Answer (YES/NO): YES